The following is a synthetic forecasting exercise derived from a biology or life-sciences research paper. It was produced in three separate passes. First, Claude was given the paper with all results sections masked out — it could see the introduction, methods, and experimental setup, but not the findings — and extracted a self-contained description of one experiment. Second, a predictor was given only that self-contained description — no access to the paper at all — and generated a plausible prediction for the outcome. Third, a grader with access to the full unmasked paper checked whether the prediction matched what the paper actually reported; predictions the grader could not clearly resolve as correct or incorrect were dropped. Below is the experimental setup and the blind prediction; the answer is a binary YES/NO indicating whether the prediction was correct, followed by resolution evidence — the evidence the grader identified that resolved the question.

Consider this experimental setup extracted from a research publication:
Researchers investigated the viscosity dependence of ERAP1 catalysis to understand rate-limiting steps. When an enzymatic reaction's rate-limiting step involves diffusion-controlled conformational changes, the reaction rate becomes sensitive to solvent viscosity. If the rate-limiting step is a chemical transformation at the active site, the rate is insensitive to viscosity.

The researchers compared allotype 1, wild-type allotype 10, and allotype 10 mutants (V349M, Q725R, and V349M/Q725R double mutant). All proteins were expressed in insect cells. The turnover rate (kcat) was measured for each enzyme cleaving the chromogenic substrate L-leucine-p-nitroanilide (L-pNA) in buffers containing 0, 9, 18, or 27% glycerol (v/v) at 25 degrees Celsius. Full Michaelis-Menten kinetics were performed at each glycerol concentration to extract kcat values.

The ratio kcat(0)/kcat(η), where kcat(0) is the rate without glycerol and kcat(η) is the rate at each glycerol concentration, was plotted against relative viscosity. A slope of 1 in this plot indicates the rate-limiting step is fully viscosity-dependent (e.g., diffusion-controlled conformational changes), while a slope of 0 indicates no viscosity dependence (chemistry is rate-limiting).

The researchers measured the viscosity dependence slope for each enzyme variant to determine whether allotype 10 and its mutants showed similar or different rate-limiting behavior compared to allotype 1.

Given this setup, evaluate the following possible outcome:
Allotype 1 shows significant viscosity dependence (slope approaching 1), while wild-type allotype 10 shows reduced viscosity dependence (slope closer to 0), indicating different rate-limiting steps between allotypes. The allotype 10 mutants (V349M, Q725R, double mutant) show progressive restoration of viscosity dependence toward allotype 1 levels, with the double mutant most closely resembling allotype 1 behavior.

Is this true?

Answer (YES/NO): NO